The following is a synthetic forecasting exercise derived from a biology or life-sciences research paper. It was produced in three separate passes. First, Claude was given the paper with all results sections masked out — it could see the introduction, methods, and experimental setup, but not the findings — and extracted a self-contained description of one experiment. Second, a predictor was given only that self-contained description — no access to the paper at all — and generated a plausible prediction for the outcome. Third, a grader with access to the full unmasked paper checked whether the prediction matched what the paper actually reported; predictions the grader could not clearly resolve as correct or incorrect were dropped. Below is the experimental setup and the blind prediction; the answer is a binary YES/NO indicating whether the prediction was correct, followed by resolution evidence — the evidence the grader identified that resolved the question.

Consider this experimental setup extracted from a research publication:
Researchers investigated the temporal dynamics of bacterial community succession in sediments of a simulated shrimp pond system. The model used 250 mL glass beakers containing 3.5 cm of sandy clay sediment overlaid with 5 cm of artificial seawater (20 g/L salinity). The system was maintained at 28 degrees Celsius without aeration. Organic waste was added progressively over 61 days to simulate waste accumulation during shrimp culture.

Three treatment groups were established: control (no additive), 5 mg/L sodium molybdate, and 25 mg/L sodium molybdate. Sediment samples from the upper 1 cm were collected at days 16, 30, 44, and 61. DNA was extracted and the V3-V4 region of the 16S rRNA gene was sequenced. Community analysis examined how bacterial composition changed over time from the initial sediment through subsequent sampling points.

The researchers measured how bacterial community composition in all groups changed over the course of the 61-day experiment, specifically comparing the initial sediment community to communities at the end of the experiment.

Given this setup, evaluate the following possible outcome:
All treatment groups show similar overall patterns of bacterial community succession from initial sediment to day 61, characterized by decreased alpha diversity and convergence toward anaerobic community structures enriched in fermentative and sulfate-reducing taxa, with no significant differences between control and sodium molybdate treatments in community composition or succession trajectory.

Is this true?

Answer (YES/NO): NO